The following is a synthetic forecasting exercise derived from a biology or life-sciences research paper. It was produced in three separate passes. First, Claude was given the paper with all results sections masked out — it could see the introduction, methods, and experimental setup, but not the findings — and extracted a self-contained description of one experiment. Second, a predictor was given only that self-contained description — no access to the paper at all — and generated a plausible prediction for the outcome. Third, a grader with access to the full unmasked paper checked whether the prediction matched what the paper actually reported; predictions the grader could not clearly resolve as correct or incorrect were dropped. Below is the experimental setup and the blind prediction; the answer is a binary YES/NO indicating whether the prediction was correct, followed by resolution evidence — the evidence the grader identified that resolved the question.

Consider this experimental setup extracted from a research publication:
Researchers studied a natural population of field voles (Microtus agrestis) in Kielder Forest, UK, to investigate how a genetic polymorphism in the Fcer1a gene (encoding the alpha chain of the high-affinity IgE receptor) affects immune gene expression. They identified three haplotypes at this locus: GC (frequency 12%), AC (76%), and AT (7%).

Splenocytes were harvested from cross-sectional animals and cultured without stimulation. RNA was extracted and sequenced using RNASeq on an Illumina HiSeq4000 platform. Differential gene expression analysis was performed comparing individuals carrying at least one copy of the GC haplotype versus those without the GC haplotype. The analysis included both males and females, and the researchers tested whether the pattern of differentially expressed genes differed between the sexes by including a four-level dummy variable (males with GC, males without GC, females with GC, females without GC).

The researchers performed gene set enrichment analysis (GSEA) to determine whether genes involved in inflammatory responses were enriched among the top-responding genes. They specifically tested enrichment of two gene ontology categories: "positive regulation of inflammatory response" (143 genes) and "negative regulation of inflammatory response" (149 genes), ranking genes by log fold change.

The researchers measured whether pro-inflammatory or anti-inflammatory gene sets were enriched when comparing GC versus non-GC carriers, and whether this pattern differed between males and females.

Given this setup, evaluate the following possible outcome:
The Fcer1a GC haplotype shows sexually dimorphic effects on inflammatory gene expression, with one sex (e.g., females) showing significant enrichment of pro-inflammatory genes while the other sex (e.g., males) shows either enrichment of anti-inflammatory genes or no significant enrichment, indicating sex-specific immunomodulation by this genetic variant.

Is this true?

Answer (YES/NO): YES